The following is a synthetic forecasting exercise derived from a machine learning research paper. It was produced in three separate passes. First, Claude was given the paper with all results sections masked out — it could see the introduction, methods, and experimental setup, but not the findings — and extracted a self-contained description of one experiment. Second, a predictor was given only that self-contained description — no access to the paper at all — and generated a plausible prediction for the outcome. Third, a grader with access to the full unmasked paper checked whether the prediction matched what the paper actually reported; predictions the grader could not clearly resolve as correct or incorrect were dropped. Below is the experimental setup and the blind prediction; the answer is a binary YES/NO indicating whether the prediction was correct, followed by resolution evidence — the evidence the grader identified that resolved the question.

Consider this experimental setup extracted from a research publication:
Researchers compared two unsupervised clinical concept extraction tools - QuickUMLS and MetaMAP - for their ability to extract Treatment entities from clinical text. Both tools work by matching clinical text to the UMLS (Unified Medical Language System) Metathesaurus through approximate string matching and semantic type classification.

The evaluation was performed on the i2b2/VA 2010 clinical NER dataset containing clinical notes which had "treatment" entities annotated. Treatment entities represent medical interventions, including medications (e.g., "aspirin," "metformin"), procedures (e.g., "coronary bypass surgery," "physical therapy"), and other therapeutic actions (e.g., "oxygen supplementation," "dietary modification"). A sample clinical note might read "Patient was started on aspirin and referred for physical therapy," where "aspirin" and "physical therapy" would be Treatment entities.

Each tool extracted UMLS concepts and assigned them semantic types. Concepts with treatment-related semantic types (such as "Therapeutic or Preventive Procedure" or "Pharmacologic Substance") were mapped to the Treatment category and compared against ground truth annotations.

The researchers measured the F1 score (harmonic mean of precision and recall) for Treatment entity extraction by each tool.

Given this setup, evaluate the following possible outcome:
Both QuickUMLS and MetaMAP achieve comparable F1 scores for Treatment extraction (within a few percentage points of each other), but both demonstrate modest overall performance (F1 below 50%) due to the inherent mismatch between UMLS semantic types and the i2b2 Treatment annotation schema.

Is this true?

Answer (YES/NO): NO